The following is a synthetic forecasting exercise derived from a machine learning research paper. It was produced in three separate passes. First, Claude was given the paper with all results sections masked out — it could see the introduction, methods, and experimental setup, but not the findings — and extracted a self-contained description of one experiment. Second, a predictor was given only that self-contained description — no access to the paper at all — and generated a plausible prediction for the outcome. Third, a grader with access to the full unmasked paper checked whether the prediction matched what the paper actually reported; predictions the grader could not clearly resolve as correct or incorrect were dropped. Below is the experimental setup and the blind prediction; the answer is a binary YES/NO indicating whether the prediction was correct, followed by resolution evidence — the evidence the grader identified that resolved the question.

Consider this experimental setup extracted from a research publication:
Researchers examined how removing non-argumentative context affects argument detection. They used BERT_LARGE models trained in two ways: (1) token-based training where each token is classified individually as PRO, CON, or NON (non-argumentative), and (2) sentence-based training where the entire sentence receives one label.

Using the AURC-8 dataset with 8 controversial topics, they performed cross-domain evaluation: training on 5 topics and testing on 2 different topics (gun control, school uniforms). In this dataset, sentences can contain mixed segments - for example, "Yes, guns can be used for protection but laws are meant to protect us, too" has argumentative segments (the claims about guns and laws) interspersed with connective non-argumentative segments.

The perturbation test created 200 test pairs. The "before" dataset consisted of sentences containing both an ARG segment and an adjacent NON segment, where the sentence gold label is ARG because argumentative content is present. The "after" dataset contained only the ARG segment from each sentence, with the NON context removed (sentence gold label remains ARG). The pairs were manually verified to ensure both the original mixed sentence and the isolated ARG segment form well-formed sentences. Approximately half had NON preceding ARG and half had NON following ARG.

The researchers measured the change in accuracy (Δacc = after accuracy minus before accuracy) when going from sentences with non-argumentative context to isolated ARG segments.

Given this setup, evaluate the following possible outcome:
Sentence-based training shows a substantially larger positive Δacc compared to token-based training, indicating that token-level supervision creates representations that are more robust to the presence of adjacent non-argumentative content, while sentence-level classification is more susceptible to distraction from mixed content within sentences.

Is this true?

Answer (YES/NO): NO